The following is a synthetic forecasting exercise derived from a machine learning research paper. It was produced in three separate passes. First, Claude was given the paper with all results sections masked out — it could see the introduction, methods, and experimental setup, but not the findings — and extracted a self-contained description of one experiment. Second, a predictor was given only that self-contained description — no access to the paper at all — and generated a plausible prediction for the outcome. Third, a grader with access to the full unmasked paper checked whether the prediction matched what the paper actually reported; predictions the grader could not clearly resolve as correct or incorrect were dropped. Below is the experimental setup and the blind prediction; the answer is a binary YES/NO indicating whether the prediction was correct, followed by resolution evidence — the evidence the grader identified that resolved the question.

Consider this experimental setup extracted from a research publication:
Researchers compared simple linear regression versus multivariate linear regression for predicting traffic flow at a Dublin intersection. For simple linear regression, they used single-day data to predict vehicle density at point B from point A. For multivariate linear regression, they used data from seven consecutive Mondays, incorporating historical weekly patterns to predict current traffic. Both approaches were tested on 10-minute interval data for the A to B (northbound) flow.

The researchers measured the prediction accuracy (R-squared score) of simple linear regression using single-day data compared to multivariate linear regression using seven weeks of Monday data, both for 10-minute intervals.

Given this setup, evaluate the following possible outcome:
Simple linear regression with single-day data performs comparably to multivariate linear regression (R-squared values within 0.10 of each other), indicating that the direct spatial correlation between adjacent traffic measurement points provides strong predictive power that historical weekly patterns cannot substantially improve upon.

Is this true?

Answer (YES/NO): YES